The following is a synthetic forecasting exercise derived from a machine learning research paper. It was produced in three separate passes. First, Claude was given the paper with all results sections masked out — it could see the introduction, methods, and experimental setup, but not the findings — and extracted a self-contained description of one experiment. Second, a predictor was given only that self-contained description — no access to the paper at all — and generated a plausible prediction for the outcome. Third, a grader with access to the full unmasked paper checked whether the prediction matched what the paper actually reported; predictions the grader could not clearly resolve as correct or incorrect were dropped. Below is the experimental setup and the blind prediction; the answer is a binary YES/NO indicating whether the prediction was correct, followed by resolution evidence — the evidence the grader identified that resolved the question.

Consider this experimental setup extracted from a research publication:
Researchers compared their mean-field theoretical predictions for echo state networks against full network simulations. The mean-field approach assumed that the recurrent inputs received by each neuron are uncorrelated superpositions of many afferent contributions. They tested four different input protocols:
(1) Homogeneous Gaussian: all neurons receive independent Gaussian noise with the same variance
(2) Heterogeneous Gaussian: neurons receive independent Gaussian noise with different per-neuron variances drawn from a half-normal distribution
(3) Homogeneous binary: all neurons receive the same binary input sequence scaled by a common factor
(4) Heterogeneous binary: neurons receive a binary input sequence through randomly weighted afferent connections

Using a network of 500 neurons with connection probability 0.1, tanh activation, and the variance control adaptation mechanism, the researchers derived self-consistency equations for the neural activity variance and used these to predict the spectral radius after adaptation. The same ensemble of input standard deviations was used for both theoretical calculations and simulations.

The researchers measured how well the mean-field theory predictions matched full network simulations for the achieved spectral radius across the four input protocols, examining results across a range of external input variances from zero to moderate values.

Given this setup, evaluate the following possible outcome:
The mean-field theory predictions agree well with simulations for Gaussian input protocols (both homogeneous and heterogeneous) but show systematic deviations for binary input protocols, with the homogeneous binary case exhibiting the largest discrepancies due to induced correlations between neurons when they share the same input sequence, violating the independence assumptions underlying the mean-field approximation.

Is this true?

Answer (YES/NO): NO